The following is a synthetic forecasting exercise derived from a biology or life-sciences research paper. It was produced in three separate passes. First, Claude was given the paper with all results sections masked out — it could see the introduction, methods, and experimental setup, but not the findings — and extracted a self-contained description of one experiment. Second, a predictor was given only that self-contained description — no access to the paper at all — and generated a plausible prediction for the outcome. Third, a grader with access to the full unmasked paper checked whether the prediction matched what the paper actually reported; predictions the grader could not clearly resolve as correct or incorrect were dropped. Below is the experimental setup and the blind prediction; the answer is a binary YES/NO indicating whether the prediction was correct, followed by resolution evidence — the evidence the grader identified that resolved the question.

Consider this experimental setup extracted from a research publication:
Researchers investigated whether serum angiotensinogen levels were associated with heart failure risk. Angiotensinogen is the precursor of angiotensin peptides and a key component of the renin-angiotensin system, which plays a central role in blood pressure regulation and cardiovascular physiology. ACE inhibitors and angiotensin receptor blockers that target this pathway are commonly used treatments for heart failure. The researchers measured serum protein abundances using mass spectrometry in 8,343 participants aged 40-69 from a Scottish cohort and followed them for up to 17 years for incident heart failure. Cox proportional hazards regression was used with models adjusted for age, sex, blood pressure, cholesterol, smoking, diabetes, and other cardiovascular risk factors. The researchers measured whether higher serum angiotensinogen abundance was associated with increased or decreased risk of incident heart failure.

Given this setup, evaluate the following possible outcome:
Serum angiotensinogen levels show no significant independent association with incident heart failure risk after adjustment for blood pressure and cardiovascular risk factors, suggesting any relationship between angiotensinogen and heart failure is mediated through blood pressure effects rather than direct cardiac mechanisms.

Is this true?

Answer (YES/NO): NO